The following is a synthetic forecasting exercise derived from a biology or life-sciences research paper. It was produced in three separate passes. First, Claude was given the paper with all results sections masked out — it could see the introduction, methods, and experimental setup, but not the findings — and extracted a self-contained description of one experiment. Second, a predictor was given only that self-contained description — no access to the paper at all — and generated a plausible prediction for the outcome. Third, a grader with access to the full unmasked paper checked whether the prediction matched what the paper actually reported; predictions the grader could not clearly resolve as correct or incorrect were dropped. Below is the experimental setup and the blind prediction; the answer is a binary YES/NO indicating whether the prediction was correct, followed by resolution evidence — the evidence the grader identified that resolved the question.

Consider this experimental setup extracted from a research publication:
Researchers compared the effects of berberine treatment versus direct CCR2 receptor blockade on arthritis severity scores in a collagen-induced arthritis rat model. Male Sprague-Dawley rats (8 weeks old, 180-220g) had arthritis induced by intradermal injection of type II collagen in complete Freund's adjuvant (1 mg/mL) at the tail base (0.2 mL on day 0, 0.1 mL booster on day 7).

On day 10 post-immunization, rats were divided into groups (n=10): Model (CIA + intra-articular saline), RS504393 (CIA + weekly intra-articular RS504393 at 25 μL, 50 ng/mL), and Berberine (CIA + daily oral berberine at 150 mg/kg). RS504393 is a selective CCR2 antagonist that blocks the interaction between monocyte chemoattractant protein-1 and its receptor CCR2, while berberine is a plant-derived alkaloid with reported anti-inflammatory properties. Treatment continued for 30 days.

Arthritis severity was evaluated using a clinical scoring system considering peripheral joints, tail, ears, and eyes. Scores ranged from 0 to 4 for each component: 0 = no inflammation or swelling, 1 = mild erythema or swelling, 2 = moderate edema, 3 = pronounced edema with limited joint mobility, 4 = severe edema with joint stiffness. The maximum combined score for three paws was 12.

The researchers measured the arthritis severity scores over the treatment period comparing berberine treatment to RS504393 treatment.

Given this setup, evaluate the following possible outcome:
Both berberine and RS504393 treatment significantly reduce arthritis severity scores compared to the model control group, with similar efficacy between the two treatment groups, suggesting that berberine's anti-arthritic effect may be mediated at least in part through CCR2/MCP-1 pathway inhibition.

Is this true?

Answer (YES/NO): YES